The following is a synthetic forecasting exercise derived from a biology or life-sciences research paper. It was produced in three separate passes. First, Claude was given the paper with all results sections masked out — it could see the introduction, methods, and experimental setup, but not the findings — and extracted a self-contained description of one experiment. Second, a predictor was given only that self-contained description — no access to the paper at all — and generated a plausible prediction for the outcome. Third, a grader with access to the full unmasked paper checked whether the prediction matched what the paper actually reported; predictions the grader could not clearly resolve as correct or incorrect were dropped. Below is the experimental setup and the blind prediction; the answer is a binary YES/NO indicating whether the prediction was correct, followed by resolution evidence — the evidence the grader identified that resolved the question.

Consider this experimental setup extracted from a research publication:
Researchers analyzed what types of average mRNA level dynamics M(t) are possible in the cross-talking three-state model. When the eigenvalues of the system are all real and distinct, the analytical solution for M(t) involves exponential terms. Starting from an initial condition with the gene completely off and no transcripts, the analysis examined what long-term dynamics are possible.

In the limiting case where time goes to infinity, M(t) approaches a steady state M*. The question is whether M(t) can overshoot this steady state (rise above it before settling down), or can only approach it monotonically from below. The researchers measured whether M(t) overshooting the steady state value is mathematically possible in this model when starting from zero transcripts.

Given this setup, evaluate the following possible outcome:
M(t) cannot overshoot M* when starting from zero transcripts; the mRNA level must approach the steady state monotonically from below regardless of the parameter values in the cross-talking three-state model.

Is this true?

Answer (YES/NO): NO